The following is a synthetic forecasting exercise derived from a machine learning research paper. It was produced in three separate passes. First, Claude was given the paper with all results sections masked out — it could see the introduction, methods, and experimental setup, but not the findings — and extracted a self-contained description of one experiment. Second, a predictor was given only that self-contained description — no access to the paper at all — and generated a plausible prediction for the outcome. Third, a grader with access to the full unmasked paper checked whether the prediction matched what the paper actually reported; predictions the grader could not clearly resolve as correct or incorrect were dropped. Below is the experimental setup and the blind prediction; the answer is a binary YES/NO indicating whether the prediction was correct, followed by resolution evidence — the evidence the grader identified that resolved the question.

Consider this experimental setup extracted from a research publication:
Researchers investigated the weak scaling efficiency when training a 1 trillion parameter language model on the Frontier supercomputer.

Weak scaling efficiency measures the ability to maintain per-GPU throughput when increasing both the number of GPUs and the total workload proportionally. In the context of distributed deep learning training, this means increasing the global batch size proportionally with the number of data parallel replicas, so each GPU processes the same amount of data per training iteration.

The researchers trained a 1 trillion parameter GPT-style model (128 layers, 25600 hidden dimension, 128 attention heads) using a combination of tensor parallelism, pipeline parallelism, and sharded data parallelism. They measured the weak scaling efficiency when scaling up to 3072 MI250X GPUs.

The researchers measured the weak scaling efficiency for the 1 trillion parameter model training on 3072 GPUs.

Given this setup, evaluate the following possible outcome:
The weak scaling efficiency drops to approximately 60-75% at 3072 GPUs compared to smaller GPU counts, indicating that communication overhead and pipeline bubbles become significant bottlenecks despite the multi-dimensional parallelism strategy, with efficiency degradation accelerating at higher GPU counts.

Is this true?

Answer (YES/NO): NO